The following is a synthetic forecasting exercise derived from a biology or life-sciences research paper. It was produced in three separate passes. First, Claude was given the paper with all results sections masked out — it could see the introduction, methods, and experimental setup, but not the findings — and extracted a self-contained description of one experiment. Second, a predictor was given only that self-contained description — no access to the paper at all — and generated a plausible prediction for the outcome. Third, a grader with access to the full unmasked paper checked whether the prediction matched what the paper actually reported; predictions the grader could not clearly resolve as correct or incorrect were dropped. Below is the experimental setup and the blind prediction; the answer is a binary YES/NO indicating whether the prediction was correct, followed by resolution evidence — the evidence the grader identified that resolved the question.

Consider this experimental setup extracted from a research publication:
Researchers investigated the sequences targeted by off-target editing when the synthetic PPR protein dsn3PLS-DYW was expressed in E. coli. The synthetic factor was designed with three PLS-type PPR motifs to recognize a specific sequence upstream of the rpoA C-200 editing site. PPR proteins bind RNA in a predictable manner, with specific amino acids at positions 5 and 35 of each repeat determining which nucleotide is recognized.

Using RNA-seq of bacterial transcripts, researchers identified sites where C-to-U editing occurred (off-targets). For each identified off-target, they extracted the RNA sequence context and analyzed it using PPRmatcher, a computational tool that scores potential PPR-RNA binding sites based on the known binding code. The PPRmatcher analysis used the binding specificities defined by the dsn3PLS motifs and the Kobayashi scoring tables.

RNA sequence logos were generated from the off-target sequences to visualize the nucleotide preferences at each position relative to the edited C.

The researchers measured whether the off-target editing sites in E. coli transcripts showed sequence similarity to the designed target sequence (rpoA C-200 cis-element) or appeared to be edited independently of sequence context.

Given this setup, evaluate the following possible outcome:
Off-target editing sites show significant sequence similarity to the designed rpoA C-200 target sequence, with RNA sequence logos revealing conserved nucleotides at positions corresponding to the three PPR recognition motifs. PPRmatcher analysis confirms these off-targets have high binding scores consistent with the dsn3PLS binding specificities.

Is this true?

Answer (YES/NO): NO